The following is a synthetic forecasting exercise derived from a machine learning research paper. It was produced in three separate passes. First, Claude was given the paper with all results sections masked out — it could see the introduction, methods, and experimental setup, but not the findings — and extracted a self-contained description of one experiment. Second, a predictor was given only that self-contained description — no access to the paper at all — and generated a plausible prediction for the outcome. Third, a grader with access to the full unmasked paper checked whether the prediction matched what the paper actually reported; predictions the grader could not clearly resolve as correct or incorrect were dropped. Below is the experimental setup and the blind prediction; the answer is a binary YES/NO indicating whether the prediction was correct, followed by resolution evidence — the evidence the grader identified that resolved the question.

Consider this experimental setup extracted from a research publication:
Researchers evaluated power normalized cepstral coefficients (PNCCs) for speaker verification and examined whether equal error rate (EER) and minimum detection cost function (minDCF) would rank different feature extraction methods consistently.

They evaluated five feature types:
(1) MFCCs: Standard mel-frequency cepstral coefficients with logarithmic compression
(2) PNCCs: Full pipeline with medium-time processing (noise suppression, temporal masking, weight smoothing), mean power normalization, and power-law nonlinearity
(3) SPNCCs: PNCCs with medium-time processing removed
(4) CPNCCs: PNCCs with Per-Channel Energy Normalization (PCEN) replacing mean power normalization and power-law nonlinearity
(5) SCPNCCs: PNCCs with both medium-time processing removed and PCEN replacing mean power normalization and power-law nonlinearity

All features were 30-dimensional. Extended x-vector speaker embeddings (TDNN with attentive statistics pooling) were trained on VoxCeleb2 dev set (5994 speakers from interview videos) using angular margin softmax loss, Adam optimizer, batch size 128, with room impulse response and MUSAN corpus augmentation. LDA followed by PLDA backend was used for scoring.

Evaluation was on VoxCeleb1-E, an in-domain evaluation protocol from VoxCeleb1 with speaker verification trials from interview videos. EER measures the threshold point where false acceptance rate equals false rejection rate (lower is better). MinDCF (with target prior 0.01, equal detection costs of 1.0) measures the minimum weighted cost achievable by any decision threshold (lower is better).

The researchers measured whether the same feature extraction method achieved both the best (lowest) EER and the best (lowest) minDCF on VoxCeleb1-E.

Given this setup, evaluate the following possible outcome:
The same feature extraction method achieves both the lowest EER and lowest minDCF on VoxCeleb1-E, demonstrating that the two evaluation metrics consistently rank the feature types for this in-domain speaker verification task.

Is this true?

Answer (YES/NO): NO